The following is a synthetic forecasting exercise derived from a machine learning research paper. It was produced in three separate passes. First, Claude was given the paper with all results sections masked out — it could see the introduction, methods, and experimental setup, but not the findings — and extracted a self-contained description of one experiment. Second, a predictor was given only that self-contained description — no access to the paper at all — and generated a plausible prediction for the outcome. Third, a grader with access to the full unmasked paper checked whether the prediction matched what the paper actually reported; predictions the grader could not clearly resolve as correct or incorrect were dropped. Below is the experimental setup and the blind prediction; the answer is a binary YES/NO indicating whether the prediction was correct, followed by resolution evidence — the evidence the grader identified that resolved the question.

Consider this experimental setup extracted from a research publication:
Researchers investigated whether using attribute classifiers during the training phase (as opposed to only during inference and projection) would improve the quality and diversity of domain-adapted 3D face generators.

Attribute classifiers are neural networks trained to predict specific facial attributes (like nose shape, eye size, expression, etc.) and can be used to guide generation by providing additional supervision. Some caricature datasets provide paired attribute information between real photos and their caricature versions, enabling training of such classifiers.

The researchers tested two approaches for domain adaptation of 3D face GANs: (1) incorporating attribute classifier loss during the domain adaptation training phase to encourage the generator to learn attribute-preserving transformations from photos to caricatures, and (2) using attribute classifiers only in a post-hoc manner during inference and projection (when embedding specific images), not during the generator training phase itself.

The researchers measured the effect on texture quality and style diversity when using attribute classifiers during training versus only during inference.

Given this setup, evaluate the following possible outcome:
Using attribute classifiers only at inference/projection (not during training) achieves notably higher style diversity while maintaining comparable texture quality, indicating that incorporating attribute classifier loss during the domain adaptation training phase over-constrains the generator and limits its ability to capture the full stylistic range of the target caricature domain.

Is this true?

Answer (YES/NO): NO